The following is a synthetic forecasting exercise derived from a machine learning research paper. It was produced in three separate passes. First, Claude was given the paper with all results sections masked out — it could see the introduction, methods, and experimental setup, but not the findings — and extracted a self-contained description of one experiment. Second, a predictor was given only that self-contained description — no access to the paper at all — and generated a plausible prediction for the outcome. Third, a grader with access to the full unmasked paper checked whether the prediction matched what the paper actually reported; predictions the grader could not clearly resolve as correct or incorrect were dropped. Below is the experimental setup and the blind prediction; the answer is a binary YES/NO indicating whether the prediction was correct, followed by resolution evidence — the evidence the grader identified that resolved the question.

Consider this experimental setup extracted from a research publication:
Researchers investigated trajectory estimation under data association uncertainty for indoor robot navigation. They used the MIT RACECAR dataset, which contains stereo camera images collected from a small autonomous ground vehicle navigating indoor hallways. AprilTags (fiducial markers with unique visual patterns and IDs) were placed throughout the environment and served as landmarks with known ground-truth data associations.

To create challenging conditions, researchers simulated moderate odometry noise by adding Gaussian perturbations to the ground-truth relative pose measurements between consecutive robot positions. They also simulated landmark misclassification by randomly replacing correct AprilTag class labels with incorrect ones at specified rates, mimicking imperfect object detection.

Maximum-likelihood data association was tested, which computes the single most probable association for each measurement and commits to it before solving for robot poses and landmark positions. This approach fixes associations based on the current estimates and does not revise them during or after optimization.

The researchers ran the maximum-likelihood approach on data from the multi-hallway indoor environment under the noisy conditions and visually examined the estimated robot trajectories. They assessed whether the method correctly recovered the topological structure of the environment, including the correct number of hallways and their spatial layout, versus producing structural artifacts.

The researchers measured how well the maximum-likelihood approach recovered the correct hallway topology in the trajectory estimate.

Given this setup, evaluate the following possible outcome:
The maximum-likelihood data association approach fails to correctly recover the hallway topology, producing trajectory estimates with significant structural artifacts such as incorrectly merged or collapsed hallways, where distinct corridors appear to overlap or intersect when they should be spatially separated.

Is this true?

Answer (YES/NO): NO